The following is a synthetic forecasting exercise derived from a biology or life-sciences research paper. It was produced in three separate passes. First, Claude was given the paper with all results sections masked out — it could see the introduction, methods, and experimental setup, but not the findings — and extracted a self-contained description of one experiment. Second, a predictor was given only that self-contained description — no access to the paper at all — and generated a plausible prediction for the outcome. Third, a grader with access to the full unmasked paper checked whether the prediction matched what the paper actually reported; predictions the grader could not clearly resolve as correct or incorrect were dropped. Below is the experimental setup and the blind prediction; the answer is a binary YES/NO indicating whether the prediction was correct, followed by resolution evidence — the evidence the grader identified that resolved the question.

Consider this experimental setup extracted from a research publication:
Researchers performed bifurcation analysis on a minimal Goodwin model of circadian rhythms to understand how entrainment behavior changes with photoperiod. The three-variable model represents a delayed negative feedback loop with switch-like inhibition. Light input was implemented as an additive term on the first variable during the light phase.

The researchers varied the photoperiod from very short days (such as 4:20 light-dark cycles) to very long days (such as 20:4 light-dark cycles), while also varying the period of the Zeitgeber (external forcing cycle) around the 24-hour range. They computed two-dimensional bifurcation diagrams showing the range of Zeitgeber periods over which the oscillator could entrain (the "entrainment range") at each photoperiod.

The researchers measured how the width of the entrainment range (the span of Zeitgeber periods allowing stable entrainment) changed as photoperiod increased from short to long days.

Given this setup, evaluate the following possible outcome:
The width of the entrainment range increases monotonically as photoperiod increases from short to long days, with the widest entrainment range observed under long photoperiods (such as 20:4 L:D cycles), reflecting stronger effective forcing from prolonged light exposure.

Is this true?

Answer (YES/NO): NO